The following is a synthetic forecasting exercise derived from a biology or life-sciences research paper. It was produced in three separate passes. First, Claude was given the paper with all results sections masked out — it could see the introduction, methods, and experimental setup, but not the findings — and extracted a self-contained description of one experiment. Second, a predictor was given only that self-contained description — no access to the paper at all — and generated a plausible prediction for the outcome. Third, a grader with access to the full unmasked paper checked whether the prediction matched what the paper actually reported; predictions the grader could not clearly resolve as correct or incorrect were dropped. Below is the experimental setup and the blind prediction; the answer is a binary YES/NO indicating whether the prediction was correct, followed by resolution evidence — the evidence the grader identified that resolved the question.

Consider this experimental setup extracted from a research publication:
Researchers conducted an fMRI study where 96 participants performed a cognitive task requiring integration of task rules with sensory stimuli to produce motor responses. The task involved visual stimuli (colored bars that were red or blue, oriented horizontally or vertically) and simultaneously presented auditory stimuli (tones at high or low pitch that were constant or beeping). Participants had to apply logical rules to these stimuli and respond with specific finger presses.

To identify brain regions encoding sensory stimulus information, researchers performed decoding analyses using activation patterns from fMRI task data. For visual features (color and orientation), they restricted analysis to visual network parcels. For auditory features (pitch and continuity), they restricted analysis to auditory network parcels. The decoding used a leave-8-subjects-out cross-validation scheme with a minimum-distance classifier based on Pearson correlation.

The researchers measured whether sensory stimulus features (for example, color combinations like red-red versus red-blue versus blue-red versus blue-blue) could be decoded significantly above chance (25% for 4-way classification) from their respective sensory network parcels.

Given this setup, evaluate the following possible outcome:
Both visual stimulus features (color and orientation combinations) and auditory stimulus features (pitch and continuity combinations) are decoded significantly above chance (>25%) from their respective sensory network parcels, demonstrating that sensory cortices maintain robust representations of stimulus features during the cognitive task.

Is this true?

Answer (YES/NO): YES